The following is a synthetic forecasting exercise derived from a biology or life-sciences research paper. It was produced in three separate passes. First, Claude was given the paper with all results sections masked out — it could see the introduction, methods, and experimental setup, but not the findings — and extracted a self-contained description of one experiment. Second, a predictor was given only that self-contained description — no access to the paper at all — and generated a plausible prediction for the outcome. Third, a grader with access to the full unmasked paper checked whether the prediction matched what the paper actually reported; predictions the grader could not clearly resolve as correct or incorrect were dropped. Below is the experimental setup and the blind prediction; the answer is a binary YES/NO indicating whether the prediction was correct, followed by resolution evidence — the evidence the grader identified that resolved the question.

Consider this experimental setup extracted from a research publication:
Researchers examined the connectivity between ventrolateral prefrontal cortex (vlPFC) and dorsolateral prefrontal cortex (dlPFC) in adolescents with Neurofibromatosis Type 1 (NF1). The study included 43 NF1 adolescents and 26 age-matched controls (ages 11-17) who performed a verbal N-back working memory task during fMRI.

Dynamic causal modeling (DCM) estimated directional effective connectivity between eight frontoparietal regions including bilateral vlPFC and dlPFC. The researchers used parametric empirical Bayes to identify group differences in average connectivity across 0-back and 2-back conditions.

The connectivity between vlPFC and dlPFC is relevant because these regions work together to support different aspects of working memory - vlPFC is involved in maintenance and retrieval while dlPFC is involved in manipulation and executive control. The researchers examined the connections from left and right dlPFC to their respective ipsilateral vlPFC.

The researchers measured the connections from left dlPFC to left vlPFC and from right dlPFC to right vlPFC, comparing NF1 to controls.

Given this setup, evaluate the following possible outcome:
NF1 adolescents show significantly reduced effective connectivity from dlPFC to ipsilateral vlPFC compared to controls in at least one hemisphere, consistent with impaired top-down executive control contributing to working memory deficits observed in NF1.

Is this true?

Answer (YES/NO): NO